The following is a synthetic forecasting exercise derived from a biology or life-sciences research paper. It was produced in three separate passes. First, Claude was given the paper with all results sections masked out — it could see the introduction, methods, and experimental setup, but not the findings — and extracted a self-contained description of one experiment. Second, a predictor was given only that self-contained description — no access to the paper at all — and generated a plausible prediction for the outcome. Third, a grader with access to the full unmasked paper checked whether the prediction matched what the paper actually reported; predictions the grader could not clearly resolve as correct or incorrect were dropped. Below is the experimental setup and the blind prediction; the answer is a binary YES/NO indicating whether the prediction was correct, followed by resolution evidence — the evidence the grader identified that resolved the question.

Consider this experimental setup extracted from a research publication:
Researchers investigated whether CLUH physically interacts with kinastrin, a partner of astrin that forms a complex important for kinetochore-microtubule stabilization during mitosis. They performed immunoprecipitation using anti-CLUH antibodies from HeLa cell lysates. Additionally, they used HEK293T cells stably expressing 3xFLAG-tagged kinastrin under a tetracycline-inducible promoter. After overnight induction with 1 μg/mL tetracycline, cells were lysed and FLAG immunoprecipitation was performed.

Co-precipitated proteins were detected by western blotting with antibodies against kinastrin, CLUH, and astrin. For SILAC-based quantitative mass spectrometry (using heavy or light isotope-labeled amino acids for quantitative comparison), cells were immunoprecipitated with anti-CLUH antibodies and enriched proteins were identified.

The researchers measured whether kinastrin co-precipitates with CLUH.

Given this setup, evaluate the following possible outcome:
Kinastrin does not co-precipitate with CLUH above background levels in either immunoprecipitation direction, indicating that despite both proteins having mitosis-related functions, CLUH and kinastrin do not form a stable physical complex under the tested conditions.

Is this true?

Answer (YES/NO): NO